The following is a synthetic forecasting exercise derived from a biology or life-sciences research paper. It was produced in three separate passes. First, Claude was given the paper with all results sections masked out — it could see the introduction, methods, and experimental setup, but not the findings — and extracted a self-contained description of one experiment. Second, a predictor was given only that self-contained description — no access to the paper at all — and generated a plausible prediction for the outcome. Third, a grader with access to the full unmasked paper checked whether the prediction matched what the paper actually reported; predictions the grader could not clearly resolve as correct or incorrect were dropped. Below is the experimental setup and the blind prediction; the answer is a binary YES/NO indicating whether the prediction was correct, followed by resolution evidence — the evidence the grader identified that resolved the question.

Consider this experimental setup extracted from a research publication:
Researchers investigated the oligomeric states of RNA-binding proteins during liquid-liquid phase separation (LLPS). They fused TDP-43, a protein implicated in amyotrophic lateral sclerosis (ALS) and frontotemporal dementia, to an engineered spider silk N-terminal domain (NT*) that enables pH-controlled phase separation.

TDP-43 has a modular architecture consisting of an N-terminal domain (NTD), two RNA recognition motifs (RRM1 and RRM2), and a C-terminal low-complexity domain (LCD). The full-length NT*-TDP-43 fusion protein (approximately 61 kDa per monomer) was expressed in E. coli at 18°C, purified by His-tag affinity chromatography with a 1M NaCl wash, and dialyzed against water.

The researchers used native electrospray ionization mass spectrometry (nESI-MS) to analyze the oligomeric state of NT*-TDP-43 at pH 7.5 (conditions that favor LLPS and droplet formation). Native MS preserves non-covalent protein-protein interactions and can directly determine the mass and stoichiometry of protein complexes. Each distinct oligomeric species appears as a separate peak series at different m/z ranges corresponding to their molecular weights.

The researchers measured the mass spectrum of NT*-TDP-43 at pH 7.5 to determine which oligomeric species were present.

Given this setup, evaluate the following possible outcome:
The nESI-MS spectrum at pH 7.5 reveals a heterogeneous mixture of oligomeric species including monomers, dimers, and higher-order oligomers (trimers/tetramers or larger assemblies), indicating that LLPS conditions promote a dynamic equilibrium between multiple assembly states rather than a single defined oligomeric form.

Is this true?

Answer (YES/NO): YES